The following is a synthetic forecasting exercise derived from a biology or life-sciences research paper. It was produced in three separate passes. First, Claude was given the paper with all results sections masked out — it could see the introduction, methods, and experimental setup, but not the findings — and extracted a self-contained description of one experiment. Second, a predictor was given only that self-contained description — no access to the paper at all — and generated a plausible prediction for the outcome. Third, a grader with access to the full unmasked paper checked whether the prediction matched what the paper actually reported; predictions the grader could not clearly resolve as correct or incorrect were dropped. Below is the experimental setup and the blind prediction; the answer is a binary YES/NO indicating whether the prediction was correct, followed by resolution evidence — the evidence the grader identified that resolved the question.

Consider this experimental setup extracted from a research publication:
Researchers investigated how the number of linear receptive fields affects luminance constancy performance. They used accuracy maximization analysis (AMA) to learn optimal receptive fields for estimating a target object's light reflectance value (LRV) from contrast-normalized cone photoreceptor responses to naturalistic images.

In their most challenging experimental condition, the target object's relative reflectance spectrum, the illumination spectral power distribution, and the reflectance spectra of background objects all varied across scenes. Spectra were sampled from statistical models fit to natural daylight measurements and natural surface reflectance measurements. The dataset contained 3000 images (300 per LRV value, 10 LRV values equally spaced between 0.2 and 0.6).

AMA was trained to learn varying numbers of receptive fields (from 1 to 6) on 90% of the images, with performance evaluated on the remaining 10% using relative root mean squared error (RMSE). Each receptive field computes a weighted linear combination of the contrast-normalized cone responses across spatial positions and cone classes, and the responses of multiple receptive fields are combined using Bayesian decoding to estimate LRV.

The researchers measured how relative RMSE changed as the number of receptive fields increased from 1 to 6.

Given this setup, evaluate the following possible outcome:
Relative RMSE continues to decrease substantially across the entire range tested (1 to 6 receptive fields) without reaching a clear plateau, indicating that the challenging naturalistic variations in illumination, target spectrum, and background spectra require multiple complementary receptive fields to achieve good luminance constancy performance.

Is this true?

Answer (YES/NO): NO